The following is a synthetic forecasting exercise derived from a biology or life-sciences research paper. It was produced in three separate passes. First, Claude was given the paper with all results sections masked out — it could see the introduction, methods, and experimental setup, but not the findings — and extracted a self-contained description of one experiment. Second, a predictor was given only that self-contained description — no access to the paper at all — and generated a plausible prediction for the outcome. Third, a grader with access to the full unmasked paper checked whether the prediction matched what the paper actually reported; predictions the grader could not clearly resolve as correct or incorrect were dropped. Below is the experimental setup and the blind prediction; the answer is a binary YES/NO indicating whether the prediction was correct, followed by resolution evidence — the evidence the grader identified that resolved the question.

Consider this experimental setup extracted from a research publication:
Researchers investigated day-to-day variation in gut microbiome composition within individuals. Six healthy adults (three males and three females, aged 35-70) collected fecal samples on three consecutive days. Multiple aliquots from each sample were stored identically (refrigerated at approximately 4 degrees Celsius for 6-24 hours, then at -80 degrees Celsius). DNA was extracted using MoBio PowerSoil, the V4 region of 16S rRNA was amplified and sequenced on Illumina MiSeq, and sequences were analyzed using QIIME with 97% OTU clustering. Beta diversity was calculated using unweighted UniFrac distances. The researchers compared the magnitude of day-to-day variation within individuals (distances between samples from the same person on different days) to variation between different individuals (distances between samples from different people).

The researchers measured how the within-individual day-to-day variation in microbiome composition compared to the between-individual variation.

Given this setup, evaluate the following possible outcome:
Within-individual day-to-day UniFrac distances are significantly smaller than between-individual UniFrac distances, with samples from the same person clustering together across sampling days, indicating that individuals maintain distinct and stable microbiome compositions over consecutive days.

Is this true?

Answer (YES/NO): YES